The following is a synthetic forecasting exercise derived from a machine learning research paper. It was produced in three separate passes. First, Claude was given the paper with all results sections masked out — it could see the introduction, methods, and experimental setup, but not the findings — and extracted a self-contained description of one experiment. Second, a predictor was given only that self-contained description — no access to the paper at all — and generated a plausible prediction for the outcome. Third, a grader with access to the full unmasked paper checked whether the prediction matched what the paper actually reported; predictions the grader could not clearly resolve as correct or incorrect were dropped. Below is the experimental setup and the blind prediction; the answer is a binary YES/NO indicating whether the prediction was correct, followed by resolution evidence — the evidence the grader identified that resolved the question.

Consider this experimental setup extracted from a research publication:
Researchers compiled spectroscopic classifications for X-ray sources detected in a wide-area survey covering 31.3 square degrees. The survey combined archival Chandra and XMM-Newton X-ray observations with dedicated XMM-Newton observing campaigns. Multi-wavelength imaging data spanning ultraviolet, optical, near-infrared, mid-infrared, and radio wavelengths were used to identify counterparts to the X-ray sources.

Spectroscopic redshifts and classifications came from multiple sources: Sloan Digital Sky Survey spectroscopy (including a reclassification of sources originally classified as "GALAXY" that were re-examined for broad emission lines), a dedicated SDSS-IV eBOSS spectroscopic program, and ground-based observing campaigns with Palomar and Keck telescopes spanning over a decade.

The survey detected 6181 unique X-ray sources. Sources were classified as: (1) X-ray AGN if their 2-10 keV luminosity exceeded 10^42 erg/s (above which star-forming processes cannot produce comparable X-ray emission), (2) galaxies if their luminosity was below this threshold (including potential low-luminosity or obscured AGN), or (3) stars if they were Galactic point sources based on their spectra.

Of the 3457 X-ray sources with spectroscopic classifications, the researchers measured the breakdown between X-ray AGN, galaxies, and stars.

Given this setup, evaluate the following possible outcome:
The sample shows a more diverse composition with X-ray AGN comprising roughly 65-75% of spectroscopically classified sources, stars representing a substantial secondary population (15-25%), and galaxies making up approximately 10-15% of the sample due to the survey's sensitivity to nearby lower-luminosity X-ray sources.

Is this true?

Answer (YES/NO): NO